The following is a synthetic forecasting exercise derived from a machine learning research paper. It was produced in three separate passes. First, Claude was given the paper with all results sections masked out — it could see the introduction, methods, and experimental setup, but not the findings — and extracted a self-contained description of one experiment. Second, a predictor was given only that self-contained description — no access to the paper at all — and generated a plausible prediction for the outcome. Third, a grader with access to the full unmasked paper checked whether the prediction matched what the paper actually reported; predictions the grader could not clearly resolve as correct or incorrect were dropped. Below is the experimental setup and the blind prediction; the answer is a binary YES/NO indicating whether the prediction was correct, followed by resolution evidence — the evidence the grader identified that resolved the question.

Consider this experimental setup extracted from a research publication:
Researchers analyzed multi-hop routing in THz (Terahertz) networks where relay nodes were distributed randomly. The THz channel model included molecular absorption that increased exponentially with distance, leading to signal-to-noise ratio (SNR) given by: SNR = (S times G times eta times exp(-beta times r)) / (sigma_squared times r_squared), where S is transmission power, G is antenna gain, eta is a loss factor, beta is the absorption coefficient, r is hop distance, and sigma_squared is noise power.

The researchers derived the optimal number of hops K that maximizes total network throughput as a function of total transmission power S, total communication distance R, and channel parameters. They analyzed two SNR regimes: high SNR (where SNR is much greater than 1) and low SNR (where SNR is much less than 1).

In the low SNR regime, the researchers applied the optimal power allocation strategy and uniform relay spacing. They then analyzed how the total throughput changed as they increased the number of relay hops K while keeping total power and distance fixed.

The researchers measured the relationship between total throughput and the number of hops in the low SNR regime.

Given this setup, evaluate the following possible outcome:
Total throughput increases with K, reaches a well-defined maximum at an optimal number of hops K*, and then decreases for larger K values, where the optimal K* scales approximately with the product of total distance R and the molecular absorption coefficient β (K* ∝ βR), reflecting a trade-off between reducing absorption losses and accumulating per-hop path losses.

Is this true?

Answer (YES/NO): NO